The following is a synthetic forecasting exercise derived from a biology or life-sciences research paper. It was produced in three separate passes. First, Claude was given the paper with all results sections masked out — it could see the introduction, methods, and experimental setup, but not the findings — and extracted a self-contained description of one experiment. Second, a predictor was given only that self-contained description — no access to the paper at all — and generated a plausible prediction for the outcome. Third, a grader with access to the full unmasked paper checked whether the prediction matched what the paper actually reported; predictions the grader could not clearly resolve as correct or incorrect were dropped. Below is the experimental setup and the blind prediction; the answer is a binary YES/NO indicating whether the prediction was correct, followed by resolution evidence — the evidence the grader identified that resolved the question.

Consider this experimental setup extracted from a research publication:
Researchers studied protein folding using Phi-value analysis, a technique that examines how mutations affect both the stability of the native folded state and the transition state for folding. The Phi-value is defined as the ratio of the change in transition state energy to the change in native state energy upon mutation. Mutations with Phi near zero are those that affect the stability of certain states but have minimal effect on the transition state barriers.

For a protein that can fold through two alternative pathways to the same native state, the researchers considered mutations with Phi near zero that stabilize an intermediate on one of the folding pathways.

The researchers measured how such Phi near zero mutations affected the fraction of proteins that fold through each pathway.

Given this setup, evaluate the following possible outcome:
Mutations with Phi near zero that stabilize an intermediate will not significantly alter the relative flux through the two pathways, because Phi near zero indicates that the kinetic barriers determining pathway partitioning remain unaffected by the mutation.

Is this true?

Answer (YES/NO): YES